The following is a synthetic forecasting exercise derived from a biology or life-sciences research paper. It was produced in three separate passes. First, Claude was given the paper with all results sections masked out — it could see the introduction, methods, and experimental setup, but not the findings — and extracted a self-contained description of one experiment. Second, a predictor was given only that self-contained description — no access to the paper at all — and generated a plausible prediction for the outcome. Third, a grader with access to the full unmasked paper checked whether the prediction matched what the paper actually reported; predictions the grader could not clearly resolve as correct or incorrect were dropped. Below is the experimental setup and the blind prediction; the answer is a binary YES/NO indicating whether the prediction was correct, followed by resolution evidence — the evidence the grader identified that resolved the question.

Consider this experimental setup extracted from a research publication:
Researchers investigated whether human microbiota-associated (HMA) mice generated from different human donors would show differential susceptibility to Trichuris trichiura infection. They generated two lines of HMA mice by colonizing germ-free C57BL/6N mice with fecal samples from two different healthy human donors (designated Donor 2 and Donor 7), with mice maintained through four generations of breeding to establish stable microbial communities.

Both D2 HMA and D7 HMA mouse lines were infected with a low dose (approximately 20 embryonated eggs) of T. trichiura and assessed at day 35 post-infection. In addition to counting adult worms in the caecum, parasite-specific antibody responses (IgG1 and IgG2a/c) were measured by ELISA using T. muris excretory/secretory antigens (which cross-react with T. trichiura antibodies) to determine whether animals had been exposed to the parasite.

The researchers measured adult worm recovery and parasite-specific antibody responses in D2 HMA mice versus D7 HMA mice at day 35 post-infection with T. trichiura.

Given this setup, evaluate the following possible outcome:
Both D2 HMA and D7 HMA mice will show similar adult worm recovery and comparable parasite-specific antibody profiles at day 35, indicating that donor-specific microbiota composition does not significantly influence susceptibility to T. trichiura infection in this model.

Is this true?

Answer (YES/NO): NO